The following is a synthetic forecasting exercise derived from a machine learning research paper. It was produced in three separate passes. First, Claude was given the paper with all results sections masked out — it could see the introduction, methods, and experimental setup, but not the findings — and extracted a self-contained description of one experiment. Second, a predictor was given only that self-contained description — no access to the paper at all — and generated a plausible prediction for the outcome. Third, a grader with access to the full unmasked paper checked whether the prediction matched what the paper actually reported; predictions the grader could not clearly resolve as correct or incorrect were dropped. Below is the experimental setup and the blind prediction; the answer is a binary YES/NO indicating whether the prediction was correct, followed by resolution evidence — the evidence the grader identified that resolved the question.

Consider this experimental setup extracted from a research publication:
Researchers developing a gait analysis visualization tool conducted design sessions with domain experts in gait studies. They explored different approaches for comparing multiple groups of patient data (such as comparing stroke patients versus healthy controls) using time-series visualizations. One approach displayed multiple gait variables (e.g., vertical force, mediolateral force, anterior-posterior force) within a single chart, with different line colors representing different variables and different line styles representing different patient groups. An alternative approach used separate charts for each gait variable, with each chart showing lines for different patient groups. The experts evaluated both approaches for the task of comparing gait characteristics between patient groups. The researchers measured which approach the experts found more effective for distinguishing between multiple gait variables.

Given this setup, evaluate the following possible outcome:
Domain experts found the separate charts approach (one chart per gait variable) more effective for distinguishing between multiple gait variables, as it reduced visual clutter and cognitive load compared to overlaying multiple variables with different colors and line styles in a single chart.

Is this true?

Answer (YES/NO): YES